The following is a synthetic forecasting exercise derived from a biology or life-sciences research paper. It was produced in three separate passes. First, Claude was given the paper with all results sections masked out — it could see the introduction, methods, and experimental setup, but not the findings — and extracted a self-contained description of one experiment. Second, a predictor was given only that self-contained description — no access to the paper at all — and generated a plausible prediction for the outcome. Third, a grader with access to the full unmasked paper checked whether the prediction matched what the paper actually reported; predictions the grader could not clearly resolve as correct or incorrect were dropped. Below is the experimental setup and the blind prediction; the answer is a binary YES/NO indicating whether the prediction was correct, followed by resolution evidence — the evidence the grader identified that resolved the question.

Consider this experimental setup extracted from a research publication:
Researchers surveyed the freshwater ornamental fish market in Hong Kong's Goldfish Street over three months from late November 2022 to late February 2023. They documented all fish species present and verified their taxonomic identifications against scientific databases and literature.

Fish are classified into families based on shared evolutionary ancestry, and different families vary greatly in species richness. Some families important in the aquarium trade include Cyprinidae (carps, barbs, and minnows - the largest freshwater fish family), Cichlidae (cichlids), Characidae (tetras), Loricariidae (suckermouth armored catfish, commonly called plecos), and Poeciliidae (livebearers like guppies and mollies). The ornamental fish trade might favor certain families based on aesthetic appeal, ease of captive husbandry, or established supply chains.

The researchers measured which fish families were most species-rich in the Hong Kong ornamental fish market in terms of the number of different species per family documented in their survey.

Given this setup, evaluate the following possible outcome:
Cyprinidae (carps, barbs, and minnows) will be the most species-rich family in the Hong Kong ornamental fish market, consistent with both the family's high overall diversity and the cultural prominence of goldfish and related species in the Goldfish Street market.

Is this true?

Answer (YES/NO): NO